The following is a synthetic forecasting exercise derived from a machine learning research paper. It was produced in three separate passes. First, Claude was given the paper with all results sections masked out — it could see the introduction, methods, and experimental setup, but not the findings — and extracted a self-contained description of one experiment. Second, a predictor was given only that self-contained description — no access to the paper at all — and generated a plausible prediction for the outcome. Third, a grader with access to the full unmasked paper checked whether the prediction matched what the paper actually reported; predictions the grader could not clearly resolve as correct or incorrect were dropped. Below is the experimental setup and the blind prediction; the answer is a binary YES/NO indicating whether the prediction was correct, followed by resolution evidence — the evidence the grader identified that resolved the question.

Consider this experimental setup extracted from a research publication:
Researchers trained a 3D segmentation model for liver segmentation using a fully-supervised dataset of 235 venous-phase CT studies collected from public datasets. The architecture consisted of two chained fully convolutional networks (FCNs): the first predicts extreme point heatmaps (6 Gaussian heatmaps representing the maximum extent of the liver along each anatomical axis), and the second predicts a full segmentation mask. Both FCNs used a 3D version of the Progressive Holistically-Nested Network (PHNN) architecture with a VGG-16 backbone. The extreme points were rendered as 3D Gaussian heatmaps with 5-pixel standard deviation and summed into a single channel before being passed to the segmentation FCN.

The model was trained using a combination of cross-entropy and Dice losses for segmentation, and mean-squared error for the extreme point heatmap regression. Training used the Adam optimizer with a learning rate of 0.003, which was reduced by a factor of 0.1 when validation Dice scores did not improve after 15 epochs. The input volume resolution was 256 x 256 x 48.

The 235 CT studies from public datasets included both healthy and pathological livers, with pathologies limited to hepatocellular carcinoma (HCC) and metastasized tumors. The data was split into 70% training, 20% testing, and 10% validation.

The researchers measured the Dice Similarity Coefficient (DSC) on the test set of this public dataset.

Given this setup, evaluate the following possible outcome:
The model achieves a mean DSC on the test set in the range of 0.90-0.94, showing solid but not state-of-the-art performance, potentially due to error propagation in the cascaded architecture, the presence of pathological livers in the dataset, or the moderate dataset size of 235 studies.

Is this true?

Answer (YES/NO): NO